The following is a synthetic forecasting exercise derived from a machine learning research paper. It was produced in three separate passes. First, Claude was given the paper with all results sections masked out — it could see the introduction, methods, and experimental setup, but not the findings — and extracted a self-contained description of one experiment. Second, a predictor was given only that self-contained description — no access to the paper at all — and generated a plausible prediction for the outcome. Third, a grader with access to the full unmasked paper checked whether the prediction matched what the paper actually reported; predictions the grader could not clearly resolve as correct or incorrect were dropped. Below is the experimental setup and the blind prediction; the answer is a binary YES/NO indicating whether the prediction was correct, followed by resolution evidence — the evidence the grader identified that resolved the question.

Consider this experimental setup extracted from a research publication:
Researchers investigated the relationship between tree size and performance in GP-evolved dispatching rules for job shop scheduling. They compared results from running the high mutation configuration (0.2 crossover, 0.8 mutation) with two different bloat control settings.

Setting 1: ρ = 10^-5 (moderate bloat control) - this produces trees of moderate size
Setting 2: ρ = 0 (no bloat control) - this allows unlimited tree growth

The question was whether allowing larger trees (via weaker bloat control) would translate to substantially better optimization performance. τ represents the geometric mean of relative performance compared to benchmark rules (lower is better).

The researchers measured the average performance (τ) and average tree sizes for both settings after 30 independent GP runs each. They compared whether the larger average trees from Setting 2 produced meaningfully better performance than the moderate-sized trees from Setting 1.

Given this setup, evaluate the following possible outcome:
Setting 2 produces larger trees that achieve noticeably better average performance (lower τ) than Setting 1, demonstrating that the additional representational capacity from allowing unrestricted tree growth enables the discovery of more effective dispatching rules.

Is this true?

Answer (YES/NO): NO